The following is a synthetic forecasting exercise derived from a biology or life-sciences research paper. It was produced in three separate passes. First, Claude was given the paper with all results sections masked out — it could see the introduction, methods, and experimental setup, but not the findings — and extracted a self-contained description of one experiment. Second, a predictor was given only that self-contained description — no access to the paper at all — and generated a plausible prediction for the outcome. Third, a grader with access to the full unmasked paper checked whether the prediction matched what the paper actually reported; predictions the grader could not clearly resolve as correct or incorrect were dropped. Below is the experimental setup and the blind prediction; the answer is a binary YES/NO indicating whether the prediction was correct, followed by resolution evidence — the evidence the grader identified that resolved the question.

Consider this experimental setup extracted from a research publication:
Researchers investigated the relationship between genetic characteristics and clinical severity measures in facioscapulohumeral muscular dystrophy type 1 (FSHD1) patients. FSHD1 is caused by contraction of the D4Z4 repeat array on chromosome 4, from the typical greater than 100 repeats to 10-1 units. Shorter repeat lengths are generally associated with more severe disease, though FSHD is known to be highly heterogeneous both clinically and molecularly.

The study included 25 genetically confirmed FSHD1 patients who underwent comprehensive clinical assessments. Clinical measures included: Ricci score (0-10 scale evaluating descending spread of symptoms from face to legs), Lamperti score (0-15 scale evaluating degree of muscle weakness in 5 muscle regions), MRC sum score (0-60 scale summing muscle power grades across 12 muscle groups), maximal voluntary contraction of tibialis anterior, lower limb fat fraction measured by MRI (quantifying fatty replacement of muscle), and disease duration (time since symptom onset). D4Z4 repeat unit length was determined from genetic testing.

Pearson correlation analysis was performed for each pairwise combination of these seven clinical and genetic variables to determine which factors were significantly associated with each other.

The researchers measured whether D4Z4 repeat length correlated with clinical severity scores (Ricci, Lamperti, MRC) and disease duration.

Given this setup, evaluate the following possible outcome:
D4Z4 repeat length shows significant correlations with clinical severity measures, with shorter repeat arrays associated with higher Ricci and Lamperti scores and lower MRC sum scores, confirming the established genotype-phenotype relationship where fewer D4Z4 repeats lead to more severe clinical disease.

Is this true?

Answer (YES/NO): NO